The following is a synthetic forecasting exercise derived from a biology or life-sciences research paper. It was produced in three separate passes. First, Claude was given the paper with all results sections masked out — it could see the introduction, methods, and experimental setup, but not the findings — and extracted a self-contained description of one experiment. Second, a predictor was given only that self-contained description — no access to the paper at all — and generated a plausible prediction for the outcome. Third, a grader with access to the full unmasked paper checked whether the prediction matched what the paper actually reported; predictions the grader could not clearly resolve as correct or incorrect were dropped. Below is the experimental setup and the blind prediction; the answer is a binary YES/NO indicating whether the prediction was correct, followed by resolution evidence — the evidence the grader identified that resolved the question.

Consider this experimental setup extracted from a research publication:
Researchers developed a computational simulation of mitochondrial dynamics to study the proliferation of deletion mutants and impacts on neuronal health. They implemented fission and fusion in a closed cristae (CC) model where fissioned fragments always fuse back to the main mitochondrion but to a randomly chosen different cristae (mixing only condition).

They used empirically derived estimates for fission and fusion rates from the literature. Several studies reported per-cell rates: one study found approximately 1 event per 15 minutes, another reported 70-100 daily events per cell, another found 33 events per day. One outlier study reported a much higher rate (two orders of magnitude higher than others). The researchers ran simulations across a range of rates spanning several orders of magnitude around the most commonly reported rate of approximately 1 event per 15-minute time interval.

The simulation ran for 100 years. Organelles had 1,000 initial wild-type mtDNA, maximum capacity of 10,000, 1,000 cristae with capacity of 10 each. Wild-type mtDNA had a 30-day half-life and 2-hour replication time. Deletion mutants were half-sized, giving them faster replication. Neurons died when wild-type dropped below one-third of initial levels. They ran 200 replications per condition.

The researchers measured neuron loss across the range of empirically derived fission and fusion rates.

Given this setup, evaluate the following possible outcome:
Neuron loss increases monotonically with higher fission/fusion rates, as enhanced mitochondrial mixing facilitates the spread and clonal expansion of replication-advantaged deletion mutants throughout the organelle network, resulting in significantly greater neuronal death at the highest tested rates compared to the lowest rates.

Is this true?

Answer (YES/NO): YES